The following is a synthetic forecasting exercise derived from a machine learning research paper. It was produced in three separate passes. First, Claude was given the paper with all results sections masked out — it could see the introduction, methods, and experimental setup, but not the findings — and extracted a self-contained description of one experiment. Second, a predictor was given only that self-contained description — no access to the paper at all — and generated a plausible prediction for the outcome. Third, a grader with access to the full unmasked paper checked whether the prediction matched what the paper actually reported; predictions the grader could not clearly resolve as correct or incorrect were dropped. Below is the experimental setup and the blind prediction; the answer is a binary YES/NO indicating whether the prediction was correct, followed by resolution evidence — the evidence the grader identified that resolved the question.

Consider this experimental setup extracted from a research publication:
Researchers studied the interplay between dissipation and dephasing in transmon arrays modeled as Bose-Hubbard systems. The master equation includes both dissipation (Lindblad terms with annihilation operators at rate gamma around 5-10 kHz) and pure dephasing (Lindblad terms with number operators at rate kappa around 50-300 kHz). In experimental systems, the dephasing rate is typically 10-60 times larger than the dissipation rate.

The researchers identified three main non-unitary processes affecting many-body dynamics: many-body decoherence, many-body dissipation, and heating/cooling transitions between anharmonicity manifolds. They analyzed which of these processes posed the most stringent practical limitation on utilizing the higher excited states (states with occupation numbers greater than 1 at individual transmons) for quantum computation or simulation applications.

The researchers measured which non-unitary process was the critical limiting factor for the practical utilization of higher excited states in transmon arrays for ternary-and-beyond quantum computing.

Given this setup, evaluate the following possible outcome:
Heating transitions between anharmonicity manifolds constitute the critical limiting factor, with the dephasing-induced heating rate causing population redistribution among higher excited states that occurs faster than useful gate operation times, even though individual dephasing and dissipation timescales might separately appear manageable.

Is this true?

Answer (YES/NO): NO